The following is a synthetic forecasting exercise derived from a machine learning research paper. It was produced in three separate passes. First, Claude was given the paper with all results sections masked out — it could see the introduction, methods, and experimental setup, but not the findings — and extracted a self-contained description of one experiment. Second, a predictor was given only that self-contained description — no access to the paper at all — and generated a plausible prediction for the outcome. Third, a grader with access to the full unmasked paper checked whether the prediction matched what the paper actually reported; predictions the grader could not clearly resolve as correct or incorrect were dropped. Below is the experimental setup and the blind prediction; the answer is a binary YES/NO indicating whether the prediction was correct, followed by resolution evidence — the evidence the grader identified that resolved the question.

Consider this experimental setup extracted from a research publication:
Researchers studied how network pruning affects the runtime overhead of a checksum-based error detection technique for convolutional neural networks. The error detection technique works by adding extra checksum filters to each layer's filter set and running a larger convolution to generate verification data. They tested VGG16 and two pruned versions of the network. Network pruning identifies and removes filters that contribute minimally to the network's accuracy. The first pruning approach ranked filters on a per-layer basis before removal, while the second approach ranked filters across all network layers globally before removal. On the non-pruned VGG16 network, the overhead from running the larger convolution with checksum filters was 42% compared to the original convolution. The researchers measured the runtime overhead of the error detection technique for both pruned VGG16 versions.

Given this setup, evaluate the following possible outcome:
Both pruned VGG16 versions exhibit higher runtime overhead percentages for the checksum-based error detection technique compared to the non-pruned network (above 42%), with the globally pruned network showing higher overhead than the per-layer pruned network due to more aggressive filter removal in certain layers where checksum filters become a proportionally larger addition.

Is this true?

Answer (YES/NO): NO